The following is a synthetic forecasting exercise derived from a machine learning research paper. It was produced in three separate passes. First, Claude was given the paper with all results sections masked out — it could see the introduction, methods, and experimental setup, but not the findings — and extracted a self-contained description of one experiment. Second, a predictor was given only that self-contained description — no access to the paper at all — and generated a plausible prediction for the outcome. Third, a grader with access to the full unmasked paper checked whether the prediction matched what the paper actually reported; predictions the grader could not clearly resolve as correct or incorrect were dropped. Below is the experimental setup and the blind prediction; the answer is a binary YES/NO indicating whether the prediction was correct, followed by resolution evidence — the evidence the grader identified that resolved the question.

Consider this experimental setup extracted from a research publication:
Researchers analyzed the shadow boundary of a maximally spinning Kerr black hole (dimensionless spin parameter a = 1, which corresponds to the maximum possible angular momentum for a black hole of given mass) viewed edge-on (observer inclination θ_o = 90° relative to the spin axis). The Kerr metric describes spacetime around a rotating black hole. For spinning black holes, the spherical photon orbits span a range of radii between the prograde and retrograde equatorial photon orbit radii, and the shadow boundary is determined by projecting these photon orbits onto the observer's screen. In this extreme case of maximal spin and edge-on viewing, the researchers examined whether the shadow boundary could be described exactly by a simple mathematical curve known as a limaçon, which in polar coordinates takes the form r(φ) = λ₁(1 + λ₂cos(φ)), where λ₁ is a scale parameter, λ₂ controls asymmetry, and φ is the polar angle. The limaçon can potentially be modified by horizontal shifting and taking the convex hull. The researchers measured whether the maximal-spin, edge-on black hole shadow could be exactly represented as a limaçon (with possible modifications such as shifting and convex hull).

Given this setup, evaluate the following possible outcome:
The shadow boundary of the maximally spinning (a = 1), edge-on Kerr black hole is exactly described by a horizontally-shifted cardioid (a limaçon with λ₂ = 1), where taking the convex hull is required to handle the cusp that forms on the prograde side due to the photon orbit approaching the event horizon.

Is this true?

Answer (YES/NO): YES